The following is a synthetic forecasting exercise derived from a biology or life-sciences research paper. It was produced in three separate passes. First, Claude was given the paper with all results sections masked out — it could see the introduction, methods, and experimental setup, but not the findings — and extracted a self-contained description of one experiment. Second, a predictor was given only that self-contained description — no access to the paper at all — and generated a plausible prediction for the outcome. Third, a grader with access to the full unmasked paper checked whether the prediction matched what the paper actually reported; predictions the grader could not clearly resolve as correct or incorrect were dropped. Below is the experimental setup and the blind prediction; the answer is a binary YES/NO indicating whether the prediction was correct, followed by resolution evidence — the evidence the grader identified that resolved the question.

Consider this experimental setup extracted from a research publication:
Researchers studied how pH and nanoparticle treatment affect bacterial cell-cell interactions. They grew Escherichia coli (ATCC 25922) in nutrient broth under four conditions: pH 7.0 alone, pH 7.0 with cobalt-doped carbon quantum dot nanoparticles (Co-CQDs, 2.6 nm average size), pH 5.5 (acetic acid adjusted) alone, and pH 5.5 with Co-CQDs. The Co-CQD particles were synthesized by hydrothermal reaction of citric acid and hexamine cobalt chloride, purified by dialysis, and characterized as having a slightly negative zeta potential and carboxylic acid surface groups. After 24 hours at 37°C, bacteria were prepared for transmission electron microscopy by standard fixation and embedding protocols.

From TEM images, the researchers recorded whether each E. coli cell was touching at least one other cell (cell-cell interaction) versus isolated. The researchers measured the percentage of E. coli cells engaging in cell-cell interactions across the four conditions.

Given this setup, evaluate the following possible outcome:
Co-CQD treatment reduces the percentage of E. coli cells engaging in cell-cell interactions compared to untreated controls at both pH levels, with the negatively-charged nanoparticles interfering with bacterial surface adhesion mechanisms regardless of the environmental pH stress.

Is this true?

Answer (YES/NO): YES